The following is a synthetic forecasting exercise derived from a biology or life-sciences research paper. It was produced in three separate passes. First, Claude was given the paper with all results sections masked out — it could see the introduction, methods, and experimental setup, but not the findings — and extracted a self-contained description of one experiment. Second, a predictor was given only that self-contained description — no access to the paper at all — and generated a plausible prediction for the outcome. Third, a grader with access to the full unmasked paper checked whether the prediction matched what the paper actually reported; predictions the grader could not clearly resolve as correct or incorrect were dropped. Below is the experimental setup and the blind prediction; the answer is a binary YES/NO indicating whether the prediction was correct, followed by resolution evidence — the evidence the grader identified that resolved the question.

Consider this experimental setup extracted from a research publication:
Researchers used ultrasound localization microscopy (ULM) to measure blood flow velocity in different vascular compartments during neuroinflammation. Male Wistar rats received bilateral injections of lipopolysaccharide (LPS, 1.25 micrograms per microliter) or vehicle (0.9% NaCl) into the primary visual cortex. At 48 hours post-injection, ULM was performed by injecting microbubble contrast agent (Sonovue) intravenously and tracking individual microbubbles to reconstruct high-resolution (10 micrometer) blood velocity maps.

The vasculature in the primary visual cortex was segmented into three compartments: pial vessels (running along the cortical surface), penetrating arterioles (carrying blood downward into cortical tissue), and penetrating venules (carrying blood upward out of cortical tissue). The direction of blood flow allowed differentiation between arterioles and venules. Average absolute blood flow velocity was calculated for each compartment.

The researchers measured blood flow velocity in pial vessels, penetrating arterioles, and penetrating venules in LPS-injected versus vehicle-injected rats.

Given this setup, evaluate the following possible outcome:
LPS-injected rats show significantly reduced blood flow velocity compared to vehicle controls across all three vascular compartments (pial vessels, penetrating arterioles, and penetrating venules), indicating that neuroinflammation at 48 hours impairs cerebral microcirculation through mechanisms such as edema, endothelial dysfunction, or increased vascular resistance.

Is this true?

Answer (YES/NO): NO